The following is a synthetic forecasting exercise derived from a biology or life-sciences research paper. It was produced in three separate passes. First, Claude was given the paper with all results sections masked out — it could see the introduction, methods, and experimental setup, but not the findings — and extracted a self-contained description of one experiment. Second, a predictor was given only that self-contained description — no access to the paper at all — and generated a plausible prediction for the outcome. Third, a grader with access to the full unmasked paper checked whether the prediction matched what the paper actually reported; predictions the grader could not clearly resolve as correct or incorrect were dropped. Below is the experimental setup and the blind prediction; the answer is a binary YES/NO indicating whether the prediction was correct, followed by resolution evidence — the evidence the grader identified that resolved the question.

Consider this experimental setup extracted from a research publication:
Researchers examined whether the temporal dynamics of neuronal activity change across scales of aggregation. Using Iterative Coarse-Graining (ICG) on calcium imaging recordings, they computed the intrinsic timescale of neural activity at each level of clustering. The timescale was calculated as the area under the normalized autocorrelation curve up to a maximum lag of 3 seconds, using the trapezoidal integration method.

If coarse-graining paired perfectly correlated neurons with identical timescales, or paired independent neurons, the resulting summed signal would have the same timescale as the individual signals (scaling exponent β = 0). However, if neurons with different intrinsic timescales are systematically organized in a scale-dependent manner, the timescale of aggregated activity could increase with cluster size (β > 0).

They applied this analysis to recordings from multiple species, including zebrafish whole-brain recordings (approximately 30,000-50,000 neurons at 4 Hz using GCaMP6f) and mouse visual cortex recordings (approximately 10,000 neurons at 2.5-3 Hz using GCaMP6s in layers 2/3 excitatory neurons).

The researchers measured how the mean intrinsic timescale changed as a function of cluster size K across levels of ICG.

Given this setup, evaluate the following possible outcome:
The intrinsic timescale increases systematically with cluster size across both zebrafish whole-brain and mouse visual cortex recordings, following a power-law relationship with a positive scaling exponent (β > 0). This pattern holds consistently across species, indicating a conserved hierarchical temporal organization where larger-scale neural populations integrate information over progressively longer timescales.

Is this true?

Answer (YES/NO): YES